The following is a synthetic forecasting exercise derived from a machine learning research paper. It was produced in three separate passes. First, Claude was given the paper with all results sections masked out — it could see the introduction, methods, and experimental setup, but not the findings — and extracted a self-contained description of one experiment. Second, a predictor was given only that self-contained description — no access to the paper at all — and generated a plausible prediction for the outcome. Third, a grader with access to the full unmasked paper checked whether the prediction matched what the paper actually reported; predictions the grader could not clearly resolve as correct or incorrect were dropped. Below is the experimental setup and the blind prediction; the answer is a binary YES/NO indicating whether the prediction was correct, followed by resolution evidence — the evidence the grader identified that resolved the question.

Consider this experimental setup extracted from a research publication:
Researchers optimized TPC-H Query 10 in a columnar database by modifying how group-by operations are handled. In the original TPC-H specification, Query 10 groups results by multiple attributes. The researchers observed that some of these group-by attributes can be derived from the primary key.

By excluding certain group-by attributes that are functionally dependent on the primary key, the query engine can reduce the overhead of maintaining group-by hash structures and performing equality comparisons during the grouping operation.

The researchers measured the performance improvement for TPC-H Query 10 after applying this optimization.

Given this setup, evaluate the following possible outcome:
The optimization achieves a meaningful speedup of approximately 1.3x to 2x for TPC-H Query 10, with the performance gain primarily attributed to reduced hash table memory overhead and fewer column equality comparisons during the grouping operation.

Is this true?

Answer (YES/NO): YES